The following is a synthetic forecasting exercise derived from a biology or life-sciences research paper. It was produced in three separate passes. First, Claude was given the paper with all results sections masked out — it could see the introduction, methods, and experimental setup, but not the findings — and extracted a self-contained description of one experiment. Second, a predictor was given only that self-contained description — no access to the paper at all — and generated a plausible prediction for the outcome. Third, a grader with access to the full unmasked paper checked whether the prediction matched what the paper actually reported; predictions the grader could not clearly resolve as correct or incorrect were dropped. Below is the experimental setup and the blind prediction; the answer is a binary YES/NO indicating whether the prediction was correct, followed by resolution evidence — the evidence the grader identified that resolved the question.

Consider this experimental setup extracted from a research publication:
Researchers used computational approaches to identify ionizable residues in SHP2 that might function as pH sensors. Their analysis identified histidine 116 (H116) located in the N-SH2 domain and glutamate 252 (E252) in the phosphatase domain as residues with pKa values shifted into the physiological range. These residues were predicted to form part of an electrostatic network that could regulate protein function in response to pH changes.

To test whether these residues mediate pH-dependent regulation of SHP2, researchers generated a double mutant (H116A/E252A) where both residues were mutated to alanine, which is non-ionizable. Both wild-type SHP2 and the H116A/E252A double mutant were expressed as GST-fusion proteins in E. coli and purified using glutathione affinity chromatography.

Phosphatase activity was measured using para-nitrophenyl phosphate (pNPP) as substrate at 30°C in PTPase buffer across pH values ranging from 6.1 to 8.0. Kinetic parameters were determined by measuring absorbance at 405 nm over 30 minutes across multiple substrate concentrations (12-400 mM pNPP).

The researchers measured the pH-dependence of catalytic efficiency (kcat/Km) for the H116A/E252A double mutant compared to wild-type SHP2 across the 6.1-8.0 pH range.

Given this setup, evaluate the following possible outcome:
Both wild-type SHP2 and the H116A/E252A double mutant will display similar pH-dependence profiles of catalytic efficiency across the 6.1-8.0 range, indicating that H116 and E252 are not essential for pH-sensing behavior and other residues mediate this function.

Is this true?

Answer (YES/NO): NO